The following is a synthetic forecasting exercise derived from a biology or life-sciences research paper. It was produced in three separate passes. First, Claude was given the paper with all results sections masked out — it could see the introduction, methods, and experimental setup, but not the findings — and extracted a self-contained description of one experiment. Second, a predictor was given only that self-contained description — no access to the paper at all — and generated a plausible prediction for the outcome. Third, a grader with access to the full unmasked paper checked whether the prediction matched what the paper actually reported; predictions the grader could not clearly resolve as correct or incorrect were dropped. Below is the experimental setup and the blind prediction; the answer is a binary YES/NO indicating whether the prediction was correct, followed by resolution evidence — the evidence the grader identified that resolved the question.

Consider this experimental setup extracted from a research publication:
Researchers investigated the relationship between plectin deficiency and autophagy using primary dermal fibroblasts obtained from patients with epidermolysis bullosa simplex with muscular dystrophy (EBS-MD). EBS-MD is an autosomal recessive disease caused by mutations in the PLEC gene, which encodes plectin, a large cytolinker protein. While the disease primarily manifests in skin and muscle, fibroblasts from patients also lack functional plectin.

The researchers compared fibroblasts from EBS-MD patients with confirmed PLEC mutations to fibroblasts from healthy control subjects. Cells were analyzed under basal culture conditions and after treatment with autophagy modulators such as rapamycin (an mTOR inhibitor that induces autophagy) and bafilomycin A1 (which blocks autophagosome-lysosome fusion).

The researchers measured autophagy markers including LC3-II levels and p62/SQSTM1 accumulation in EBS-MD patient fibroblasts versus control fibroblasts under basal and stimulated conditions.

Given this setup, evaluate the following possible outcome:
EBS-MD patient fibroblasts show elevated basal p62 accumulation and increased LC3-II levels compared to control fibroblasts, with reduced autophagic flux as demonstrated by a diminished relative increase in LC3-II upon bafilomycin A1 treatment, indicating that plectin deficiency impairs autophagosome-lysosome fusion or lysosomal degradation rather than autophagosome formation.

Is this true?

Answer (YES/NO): NO